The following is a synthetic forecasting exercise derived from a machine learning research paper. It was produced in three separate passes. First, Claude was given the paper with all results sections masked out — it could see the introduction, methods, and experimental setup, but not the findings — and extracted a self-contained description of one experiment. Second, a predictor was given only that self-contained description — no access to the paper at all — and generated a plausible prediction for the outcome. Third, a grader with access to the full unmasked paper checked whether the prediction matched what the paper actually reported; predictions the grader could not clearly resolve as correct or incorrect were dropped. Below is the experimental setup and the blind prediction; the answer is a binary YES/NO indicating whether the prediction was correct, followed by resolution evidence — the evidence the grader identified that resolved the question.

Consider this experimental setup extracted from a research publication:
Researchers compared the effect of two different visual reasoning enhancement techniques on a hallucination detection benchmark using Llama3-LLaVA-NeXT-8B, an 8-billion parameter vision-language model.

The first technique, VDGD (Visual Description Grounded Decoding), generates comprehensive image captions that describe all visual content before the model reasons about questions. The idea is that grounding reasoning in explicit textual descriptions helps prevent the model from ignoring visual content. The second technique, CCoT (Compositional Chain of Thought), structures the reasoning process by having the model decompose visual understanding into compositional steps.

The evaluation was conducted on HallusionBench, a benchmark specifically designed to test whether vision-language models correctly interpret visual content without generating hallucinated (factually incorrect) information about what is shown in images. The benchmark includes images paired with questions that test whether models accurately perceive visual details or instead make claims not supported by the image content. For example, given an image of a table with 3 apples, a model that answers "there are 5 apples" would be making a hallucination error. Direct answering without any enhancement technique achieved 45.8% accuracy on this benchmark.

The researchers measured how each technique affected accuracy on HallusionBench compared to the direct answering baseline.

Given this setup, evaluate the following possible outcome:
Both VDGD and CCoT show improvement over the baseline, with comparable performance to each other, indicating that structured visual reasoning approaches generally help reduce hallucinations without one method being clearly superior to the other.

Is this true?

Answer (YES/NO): NO